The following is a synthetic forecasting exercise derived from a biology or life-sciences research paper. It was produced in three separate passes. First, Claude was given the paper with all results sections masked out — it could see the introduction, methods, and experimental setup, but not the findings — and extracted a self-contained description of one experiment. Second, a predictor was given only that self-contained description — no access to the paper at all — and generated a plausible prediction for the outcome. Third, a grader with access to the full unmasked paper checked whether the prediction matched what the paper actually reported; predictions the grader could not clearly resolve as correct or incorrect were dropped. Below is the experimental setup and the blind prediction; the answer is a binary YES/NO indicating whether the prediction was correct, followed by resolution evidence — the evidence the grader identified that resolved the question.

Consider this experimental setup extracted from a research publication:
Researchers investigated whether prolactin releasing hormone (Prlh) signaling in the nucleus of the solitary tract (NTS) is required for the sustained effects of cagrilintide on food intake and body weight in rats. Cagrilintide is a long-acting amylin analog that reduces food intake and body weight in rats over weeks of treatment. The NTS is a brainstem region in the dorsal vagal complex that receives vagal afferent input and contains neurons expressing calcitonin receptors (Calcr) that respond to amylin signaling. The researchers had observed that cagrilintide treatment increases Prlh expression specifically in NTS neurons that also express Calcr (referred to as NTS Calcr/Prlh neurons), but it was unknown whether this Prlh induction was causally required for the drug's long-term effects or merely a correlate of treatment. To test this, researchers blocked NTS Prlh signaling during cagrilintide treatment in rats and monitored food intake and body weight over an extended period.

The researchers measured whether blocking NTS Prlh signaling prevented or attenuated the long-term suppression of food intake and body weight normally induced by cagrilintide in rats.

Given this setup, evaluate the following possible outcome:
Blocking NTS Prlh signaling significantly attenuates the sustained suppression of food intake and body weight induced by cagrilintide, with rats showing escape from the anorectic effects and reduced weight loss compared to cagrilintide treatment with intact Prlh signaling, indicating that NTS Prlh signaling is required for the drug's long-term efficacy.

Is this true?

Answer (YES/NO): YES